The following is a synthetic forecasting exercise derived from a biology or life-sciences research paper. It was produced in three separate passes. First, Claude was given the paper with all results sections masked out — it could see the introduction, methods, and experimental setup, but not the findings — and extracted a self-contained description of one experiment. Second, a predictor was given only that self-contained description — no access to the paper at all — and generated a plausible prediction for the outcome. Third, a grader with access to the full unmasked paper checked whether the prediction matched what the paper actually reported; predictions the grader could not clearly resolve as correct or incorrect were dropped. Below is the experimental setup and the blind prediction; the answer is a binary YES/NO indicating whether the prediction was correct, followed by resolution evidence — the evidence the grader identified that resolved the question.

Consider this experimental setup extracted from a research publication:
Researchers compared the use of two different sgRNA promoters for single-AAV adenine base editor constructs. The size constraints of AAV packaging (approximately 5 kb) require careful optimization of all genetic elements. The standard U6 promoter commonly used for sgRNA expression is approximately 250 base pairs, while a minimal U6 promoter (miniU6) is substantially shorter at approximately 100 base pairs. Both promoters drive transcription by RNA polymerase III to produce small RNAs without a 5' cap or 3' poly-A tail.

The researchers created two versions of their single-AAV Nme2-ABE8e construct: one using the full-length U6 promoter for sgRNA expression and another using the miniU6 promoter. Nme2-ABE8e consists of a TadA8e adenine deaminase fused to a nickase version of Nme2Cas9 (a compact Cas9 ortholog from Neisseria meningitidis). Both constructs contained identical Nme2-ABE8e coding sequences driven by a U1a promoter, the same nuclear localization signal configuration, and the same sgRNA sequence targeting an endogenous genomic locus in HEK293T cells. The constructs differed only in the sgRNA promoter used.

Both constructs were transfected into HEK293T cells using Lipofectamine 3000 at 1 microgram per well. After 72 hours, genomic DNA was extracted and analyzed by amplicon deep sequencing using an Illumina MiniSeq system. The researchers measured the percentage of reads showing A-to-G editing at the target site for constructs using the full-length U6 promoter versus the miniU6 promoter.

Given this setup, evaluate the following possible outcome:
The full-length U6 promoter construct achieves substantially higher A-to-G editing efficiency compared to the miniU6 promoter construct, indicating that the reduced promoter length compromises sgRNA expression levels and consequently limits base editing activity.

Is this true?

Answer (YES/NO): NO